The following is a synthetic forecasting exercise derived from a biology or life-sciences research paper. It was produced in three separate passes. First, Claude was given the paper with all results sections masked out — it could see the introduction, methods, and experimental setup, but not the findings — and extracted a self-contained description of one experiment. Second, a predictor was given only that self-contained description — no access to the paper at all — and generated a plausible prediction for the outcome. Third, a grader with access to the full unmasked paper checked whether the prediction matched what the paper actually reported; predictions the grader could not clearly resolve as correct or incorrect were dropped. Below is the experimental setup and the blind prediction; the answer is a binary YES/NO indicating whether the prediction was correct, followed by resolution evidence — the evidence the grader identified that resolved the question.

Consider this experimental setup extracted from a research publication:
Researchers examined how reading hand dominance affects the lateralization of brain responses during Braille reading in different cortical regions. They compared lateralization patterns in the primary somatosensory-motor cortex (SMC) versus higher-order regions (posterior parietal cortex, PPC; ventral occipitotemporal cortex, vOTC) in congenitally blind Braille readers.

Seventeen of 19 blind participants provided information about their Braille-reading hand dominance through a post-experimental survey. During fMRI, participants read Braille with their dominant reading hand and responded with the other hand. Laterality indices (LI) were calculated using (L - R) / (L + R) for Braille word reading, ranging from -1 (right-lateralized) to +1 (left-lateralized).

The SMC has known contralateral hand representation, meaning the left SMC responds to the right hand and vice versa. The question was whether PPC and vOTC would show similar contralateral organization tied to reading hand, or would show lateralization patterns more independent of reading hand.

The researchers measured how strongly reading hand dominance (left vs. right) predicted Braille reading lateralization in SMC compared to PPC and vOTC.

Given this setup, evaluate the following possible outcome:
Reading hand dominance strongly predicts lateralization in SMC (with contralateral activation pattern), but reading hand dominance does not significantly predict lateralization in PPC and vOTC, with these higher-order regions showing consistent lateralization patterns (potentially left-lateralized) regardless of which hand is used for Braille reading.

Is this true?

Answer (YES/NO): NO